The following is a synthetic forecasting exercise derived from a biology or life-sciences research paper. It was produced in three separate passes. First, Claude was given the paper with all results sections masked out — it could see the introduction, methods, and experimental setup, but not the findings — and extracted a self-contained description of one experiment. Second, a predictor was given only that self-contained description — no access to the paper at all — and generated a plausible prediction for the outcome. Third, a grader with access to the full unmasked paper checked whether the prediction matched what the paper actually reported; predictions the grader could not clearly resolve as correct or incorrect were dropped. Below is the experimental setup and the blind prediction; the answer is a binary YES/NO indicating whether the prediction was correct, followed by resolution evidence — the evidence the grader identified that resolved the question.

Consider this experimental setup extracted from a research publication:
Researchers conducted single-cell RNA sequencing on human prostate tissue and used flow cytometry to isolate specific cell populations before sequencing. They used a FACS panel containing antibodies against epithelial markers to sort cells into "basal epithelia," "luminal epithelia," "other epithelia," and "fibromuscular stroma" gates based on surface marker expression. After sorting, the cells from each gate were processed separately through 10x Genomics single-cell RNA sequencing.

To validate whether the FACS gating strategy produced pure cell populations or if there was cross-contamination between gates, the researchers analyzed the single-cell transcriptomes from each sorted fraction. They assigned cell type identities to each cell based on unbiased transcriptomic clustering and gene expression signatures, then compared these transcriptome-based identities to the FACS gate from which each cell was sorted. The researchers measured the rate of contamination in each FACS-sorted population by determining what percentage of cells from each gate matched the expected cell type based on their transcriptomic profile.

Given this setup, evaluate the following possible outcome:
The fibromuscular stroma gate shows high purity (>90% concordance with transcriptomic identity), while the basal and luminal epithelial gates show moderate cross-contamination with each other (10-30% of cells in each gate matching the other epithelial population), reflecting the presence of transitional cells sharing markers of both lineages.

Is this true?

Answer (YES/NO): NO